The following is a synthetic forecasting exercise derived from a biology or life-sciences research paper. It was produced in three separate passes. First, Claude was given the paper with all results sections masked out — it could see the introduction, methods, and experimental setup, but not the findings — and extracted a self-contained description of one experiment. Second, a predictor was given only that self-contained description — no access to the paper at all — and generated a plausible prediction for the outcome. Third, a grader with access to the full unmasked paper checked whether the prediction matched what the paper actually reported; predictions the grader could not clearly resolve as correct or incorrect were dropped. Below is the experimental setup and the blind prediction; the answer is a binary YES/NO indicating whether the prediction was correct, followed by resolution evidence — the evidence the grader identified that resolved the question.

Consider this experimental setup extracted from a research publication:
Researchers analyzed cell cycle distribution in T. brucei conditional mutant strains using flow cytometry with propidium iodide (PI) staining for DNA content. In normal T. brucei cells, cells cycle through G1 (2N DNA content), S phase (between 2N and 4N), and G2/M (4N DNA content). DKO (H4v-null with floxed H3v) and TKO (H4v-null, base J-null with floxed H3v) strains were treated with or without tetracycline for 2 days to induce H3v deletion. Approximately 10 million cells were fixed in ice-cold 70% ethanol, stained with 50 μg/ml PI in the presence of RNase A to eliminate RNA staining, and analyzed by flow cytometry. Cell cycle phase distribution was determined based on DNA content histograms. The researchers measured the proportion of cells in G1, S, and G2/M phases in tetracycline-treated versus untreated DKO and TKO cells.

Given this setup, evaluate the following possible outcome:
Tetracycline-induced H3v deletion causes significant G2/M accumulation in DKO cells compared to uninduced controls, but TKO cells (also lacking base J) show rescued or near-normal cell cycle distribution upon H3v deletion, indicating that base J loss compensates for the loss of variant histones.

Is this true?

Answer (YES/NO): NO